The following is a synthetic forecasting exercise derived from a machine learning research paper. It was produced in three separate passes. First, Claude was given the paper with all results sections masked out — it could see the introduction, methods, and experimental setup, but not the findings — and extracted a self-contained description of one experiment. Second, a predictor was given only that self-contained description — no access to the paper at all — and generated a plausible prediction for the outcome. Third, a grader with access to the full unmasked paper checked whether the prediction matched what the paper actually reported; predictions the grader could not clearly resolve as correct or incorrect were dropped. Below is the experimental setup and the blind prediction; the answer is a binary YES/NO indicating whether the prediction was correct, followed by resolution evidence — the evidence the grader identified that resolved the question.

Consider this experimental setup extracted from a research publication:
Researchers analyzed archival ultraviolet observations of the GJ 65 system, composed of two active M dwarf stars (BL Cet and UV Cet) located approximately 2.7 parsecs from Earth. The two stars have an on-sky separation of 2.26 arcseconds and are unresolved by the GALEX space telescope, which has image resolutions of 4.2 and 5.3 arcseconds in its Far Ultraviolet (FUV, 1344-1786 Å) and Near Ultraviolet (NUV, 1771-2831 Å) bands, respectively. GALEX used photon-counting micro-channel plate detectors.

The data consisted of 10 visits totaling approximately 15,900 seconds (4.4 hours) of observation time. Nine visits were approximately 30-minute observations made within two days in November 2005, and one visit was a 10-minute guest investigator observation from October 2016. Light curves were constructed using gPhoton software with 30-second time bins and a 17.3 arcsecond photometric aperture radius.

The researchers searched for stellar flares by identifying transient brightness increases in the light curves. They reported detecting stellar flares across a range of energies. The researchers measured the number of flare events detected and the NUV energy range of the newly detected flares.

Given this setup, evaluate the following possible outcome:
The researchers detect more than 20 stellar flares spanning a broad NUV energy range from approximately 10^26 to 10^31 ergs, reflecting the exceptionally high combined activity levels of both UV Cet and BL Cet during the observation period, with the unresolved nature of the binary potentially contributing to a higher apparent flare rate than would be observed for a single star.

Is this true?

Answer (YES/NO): NO